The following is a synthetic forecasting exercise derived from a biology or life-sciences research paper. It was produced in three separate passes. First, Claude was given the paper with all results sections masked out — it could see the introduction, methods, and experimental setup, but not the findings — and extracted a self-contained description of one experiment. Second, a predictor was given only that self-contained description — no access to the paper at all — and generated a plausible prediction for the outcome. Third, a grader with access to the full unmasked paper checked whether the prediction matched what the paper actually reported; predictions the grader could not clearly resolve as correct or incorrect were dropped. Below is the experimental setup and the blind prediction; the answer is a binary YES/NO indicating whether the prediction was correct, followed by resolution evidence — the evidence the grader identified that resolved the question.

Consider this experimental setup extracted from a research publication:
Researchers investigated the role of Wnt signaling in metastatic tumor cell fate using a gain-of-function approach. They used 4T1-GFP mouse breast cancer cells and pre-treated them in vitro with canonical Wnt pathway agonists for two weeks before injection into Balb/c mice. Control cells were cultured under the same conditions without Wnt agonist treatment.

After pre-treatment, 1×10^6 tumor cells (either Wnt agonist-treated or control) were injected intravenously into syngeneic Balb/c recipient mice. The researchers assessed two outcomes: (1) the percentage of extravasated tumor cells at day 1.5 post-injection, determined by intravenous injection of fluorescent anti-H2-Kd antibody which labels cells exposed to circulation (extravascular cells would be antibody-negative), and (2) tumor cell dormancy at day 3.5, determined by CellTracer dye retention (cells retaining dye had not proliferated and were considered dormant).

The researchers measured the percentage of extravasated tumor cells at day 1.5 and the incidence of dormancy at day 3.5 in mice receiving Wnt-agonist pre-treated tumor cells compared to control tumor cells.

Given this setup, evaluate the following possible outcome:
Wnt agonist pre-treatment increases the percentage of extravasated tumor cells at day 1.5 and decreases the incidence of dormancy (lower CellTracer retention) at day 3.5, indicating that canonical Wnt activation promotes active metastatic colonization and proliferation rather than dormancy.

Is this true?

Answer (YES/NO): NO